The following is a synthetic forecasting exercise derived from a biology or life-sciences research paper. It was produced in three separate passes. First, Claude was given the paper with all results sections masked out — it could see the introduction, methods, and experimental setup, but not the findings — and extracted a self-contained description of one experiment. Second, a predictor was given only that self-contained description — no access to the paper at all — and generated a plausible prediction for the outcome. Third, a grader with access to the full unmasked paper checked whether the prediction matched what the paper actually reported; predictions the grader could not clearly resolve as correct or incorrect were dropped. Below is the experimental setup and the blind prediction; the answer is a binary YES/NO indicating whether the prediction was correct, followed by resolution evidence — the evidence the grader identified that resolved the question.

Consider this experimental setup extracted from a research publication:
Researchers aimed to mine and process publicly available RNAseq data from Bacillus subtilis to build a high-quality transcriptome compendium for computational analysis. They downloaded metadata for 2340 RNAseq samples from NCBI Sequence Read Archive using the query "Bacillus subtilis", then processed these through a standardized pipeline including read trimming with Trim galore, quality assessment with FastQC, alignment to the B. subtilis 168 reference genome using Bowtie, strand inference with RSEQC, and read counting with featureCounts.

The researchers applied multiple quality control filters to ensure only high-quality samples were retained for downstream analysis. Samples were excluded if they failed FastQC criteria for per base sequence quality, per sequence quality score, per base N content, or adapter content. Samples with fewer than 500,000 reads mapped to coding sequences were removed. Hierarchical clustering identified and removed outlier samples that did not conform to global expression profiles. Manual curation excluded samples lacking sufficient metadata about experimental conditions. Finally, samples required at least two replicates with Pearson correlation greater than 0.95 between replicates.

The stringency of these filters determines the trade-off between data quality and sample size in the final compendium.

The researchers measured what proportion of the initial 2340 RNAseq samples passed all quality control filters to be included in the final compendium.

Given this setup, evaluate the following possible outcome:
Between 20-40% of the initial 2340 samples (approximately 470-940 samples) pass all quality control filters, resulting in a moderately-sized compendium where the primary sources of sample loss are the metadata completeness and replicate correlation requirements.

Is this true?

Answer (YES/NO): YES